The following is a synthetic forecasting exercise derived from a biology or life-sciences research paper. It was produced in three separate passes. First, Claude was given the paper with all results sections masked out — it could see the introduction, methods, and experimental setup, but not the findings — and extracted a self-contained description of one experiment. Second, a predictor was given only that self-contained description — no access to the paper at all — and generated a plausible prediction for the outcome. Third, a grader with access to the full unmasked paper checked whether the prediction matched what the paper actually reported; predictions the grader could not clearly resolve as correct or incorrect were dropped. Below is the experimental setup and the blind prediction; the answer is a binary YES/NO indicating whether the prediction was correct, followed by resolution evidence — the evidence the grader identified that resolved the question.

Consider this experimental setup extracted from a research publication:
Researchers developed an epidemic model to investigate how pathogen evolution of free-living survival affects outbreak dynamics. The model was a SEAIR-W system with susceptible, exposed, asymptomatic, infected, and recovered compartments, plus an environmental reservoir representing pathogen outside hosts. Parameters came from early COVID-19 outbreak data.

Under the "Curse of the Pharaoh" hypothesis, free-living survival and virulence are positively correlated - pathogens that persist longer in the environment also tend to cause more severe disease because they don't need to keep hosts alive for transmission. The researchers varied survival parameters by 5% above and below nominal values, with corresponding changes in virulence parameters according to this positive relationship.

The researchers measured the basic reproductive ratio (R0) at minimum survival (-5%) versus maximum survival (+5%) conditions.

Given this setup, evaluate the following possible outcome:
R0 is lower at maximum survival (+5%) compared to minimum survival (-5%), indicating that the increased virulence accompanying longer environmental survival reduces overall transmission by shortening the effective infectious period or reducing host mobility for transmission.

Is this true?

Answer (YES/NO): NO